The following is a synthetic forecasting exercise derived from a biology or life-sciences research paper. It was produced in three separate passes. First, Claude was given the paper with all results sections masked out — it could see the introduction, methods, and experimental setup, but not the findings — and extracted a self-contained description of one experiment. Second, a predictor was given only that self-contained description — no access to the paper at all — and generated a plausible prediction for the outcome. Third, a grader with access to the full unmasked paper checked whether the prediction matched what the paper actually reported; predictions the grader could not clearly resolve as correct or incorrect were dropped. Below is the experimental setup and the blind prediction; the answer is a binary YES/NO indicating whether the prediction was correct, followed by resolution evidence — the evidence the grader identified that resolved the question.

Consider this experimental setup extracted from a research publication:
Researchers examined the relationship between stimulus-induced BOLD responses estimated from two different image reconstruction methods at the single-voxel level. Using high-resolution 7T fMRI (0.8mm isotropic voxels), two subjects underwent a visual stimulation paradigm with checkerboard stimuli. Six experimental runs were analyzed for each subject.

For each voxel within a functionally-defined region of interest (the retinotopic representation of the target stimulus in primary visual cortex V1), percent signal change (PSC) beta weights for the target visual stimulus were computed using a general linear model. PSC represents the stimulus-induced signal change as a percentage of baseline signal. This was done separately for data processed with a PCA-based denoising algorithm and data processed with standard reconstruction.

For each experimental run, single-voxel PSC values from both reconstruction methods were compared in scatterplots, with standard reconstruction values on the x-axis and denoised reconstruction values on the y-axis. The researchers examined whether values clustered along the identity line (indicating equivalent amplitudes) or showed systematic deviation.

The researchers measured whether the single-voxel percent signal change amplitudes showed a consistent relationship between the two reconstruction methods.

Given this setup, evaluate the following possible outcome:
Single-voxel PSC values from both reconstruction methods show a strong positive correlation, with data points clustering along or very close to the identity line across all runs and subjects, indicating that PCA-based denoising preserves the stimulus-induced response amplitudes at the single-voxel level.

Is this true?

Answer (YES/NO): YES